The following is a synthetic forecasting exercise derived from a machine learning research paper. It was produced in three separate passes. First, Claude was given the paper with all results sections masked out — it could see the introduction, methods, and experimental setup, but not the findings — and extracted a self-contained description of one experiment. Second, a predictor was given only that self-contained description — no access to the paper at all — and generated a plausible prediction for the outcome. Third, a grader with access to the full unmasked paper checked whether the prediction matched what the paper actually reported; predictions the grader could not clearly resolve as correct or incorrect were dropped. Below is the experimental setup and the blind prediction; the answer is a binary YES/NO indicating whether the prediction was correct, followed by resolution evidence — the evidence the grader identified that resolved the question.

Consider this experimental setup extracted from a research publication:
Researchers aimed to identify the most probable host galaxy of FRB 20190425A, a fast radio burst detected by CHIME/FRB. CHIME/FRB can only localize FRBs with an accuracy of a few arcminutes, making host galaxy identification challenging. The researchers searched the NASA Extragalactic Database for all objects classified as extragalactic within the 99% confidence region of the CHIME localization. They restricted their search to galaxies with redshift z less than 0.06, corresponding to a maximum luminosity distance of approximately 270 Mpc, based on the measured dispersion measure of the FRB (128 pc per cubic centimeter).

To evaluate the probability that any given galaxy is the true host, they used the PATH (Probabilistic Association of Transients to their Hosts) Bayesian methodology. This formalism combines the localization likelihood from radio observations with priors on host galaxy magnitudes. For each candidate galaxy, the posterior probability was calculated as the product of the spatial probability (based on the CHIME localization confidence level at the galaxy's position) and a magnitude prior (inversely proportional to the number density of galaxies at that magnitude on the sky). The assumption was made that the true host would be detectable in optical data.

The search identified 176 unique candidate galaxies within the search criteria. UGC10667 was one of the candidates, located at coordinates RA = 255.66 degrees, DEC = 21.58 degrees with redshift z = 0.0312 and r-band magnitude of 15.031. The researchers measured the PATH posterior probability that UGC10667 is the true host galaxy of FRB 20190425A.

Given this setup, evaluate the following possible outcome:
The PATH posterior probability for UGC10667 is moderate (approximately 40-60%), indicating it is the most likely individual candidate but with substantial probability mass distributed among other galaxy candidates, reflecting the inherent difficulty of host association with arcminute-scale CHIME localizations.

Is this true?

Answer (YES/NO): NO